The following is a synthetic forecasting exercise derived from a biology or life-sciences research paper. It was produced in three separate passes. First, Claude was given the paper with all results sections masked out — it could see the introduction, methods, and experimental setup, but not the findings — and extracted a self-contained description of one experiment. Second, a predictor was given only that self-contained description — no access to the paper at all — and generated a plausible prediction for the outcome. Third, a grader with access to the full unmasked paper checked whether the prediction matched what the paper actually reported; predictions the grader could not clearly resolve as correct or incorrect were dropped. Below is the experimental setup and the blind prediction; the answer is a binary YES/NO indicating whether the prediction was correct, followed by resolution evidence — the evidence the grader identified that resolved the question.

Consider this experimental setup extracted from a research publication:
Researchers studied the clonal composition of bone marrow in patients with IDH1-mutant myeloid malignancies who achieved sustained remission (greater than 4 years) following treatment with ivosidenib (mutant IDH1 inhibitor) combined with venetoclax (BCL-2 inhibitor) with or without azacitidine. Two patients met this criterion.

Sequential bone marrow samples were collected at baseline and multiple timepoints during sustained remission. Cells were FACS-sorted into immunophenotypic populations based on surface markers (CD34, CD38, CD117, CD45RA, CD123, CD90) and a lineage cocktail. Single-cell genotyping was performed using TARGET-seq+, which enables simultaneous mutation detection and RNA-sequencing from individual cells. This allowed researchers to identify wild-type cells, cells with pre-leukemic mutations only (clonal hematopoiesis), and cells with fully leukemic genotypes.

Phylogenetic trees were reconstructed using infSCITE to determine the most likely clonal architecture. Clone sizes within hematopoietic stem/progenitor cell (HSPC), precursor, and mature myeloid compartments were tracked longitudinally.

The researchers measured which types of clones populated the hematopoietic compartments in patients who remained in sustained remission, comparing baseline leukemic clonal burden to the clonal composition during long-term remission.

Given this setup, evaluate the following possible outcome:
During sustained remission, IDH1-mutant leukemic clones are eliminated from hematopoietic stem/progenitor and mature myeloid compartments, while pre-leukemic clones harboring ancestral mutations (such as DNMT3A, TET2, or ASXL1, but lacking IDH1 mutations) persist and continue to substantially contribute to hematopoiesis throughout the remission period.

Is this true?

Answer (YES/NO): NO